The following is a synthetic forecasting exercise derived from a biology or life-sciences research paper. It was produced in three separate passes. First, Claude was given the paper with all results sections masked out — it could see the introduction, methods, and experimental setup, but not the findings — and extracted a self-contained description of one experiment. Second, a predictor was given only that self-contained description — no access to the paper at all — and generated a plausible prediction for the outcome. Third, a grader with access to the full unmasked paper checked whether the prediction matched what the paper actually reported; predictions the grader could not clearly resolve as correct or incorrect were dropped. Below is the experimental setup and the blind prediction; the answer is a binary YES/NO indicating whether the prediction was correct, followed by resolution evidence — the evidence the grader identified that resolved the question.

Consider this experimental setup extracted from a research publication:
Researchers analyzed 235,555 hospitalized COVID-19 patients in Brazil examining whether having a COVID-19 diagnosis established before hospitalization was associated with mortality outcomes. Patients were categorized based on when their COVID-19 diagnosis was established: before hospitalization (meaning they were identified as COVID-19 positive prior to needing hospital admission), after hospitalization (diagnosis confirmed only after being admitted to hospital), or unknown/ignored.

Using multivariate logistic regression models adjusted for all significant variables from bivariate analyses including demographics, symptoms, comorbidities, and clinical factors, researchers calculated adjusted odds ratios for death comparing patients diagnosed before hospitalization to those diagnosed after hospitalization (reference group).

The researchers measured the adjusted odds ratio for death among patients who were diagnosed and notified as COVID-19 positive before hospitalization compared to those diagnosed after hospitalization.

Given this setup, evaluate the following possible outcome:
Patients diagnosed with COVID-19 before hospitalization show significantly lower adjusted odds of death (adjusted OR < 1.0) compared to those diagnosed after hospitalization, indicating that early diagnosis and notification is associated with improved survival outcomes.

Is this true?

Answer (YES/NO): NO